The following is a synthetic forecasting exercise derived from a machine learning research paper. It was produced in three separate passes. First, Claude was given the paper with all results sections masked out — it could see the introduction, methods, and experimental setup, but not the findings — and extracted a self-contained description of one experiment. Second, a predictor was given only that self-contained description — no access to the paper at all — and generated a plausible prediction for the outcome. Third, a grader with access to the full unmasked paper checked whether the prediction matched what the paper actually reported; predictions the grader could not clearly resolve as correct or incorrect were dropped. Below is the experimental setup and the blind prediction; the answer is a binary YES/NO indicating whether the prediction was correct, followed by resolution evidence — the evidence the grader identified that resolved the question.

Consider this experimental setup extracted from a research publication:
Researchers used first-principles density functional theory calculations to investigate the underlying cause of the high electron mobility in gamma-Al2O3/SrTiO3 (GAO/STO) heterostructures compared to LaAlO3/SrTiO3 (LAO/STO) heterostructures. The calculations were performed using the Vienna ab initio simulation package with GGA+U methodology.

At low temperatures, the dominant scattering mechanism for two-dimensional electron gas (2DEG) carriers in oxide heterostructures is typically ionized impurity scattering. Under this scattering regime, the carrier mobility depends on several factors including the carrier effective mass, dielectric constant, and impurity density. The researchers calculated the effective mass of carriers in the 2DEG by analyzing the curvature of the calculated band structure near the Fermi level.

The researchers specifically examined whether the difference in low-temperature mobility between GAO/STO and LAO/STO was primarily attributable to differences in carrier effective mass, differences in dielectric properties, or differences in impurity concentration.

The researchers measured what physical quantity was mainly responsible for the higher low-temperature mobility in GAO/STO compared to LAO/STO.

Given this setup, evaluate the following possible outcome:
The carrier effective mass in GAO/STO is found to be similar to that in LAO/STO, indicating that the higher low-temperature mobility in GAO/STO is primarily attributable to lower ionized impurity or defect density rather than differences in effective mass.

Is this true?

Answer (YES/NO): NO